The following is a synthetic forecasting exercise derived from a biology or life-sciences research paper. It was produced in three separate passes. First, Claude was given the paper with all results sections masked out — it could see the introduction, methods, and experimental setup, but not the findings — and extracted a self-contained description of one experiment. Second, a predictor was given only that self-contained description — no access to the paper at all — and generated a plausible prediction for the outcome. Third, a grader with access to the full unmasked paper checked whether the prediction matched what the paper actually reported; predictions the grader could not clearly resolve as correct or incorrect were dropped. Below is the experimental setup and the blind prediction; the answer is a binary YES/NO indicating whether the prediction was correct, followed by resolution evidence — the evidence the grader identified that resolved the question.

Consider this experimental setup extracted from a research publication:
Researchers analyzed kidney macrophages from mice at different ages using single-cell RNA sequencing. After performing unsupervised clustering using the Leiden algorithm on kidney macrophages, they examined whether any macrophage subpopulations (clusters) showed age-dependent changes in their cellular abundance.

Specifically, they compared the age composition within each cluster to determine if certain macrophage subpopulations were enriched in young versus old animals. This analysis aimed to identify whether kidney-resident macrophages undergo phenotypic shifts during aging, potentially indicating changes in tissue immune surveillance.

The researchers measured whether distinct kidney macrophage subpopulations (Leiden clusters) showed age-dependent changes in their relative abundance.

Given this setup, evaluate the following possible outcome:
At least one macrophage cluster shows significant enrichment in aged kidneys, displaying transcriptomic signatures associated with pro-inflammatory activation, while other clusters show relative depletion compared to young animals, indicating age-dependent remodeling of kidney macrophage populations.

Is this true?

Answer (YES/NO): YES